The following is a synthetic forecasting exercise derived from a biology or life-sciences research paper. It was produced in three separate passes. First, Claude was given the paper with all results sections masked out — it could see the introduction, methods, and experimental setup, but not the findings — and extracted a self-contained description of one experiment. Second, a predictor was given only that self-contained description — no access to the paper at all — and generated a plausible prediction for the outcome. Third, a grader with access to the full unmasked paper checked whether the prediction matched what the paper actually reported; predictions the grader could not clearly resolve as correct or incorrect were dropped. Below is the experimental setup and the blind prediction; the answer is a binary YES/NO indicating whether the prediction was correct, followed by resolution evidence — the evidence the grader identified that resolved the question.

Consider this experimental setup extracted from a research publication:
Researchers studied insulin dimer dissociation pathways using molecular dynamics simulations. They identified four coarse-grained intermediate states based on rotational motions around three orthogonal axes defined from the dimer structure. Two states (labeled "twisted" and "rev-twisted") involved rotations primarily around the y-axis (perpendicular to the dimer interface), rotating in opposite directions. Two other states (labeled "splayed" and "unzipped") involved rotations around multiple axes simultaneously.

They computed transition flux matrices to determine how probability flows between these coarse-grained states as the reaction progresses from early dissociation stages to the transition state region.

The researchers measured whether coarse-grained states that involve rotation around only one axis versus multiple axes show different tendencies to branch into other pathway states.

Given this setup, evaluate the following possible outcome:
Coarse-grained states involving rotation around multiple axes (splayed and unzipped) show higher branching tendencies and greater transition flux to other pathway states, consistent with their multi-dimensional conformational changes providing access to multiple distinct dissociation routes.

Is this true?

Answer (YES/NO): YES